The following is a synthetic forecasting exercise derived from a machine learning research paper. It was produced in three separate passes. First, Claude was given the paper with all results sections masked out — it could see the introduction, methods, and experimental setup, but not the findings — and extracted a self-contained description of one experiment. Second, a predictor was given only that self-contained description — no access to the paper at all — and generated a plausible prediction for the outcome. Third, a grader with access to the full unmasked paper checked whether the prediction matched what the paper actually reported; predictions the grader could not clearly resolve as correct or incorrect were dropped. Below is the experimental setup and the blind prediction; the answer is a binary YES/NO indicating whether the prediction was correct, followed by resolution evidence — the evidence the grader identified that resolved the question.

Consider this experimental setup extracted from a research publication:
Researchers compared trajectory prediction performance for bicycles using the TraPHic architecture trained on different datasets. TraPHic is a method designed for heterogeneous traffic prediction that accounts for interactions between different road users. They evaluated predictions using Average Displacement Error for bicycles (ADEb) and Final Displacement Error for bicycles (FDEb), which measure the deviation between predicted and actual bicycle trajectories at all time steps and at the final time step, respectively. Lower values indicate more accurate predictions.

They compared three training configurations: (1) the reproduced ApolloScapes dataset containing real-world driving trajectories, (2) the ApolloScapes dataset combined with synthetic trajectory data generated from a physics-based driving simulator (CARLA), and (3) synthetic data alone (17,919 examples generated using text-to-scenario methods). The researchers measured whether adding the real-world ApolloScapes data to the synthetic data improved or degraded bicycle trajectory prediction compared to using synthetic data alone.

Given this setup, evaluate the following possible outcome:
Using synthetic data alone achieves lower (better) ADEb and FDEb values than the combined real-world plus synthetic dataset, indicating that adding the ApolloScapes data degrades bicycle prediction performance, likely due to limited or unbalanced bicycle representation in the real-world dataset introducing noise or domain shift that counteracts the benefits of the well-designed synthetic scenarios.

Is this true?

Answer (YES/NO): YES